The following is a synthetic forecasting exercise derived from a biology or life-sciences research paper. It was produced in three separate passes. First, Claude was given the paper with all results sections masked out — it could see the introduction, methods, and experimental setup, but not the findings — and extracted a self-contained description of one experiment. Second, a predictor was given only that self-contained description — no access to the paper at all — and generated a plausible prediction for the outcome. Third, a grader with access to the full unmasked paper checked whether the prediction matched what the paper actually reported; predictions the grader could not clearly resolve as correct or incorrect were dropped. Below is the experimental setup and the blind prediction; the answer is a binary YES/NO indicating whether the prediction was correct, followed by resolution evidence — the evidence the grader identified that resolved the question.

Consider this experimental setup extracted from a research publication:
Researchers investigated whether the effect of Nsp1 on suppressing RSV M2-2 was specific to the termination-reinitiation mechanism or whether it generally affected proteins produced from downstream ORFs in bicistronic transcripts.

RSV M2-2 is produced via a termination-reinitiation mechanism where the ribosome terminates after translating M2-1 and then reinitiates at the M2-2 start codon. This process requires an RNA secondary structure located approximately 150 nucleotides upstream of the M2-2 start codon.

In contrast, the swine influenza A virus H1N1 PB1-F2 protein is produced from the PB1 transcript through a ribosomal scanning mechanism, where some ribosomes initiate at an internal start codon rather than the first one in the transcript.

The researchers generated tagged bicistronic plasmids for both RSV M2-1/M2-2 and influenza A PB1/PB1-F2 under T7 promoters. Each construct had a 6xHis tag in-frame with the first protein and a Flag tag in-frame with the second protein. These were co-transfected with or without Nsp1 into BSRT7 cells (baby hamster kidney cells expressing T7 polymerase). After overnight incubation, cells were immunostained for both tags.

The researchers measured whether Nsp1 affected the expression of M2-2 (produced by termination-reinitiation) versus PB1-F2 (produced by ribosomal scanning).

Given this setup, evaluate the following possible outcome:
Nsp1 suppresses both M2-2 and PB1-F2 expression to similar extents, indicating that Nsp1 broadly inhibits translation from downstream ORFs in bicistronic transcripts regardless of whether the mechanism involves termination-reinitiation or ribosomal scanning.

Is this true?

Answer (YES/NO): NO